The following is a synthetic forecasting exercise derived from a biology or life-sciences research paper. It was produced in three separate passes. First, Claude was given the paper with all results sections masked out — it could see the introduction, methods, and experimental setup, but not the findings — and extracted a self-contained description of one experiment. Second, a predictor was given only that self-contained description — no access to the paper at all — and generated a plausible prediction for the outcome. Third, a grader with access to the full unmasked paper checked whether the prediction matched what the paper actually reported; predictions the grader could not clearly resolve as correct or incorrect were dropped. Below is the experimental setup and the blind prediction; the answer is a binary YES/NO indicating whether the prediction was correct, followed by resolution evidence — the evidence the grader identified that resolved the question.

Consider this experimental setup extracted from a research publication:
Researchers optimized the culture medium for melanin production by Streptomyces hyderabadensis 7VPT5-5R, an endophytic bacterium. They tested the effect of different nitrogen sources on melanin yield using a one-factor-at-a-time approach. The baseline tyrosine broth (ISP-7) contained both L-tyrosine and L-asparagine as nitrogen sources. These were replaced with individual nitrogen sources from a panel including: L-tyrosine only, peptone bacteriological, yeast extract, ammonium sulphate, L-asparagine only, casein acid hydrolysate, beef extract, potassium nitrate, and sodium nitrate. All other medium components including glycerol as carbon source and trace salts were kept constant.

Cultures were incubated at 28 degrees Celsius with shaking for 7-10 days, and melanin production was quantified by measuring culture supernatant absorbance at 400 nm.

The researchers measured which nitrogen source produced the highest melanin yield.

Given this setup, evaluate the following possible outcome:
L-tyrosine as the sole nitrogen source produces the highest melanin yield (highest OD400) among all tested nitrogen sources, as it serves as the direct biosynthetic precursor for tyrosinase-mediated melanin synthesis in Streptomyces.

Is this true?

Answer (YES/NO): NO